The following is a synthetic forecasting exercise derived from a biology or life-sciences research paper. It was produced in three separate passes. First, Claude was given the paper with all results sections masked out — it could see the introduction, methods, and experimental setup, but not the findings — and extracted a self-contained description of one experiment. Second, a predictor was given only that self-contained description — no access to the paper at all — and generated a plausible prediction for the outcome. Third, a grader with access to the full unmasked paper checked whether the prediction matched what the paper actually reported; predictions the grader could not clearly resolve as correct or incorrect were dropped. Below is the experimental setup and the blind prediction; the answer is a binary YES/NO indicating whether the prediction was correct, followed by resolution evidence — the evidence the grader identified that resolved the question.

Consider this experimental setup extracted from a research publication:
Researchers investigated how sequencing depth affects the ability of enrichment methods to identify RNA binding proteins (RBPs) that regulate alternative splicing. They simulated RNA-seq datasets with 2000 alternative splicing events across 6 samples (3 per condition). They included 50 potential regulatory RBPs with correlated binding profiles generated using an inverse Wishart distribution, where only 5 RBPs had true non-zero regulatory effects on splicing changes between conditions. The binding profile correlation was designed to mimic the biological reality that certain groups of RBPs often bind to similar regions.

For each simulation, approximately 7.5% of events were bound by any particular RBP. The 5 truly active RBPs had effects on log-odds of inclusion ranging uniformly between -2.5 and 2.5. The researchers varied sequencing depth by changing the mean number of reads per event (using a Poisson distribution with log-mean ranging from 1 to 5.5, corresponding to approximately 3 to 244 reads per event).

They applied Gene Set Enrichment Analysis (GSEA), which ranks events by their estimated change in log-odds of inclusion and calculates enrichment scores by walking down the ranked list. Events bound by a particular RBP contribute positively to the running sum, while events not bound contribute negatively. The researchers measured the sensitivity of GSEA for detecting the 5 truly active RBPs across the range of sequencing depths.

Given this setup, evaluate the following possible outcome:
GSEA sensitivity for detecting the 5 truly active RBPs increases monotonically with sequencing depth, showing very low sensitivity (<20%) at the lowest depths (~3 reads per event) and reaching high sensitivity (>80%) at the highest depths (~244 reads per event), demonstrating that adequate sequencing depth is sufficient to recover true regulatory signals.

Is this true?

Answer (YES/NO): NO